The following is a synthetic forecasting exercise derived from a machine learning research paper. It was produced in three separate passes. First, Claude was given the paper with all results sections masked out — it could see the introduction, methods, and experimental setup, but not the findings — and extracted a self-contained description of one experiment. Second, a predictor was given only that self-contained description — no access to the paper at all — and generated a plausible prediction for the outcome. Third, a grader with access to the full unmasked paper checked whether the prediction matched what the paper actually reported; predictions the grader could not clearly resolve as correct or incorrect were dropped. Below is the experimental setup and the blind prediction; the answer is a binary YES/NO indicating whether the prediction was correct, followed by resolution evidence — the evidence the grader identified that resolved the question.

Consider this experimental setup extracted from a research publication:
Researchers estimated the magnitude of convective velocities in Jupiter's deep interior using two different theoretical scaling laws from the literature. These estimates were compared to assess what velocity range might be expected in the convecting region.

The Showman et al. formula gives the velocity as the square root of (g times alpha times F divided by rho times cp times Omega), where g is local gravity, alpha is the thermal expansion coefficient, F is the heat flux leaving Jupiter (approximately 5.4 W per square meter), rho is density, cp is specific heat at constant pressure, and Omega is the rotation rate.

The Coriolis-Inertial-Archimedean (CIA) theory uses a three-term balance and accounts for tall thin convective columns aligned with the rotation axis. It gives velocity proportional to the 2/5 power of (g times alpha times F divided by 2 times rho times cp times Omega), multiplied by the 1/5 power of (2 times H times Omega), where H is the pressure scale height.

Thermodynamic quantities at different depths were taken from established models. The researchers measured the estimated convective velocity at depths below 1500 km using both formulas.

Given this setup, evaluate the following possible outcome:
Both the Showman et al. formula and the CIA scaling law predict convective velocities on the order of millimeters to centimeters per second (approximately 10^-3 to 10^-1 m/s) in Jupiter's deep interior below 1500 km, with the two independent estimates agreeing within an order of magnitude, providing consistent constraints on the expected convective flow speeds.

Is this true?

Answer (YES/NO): YES